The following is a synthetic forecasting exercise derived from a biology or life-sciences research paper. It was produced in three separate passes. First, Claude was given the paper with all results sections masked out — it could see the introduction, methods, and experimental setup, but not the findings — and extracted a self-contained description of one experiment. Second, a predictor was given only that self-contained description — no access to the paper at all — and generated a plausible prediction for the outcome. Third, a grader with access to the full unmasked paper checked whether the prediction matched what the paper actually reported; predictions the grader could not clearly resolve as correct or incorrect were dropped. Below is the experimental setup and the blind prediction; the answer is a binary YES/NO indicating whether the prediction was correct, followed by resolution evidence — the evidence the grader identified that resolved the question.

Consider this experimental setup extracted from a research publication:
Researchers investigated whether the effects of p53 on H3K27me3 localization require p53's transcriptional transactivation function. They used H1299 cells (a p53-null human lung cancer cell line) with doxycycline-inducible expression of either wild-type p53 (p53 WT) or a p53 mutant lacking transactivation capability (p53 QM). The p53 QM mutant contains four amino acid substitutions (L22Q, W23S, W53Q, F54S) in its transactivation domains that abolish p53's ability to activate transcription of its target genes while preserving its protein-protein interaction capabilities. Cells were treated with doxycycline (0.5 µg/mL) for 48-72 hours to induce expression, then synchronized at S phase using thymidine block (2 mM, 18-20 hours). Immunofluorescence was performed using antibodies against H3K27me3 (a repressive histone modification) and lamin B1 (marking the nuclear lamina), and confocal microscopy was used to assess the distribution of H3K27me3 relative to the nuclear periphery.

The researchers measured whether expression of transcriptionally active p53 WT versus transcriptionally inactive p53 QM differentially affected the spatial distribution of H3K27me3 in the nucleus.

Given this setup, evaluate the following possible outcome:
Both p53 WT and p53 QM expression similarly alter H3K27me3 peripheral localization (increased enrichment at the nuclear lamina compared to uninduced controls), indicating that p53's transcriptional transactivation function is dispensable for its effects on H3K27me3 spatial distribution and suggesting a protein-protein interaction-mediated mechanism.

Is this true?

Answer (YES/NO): NO